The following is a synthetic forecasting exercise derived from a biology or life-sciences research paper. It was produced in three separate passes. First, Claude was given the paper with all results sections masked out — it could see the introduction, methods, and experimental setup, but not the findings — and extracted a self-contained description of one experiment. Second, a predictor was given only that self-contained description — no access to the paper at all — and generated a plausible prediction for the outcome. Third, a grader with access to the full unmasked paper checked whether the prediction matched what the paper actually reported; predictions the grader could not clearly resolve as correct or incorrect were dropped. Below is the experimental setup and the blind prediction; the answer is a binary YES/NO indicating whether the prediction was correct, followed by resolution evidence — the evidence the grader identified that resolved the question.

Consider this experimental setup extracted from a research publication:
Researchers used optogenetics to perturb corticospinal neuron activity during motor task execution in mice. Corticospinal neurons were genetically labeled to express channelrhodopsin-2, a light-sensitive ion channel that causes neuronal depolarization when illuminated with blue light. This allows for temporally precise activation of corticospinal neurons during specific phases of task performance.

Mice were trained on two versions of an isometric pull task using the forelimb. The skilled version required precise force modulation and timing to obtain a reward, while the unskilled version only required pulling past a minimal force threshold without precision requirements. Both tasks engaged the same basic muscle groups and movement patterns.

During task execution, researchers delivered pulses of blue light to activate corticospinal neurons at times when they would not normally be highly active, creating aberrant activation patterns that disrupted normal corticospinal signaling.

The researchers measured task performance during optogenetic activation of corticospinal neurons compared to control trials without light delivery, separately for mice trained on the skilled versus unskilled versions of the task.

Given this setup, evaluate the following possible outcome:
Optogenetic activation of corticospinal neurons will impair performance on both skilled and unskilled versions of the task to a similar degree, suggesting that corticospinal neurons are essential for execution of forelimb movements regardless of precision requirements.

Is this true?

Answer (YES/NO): NO